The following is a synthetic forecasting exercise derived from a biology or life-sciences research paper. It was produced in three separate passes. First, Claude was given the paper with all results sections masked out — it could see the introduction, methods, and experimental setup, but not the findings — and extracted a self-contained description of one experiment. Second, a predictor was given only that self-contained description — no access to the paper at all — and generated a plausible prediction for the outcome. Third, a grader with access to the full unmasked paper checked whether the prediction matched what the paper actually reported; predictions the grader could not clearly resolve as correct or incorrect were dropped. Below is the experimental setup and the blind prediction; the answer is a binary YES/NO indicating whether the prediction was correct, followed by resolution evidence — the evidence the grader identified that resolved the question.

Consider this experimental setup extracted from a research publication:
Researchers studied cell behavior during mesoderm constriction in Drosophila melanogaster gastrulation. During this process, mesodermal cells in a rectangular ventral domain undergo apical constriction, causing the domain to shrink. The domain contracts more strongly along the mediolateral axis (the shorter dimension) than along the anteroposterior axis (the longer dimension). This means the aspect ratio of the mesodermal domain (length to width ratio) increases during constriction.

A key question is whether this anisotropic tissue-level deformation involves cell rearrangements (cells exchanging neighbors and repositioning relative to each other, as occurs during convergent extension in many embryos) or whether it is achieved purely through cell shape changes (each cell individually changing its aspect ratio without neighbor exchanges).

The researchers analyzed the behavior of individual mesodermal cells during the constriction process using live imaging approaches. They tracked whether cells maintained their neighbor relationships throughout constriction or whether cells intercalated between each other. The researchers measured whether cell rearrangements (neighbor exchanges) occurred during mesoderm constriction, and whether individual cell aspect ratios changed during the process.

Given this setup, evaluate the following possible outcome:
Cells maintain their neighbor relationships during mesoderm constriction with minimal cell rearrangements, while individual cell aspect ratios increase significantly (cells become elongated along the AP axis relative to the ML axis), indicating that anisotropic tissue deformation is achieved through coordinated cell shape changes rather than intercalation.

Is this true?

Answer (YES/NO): YES